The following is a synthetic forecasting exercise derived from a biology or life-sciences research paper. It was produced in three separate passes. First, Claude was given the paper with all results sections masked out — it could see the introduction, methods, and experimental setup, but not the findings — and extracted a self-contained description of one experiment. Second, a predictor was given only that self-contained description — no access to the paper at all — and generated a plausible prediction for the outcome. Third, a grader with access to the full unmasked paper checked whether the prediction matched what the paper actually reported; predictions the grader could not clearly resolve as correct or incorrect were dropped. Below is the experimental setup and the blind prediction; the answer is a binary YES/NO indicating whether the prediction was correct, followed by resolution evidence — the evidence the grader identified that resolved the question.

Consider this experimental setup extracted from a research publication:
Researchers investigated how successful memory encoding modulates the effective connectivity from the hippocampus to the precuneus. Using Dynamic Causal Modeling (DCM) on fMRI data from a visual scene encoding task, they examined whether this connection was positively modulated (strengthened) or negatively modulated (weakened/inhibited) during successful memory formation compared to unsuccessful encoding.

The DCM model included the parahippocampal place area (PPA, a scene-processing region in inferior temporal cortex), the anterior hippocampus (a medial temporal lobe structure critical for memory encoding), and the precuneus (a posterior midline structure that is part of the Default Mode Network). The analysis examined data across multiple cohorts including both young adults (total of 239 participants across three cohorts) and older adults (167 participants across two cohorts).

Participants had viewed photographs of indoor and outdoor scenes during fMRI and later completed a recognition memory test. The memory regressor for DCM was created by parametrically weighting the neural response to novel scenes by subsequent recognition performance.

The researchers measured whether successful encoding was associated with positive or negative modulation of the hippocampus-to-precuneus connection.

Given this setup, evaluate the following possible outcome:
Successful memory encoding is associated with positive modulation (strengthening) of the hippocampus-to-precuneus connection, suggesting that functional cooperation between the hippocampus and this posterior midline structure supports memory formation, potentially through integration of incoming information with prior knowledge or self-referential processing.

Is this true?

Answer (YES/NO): NO